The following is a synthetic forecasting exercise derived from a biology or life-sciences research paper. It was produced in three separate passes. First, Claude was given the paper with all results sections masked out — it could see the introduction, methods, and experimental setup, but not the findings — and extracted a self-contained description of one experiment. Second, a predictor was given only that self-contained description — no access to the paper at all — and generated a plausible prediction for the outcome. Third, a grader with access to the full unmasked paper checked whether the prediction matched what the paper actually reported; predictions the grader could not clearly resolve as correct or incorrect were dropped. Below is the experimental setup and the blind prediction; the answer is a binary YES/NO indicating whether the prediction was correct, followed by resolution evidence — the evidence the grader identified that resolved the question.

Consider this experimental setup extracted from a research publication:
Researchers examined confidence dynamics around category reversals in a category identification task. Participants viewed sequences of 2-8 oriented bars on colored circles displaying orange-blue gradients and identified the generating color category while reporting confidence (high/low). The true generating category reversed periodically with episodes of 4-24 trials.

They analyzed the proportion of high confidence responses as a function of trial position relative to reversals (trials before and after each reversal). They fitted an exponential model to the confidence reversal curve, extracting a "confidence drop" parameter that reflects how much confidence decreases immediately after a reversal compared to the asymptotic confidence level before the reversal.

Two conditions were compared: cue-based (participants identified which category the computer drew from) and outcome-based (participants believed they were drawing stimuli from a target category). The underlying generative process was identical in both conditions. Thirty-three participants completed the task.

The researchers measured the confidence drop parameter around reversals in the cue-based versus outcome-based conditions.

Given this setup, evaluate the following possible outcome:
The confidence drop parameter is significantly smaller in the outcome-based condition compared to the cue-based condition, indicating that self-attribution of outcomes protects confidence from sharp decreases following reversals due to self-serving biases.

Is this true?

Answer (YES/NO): NO